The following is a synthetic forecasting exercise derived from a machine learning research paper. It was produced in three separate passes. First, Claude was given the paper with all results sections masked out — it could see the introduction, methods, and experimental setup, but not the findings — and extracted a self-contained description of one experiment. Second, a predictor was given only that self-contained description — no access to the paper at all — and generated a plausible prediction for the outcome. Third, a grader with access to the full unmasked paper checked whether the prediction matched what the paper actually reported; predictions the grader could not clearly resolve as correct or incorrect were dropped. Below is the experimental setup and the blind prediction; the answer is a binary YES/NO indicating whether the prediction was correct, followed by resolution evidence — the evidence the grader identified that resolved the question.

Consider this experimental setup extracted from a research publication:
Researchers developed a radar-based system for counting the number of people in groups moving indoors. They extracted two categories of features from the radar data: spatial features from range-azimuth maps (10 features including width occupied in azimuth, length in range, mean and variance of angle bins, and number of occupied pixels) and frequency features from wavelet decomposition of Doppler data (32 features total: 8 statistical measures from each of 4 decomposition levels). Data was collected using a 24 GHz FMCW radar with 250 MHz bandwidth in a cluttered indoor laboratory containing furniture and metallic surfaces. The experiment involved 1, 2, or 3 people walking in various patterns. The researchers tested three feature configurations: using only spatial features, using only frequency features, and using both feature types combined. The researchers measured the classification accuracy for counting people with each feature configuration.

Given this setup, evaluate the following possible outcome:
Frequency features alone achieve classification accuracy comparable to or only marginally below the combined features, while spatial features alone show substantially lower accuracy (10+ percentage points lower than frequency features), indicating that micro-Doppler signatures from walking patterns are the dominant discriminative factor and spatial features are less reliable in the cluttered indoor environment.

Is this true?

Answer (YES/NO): NO